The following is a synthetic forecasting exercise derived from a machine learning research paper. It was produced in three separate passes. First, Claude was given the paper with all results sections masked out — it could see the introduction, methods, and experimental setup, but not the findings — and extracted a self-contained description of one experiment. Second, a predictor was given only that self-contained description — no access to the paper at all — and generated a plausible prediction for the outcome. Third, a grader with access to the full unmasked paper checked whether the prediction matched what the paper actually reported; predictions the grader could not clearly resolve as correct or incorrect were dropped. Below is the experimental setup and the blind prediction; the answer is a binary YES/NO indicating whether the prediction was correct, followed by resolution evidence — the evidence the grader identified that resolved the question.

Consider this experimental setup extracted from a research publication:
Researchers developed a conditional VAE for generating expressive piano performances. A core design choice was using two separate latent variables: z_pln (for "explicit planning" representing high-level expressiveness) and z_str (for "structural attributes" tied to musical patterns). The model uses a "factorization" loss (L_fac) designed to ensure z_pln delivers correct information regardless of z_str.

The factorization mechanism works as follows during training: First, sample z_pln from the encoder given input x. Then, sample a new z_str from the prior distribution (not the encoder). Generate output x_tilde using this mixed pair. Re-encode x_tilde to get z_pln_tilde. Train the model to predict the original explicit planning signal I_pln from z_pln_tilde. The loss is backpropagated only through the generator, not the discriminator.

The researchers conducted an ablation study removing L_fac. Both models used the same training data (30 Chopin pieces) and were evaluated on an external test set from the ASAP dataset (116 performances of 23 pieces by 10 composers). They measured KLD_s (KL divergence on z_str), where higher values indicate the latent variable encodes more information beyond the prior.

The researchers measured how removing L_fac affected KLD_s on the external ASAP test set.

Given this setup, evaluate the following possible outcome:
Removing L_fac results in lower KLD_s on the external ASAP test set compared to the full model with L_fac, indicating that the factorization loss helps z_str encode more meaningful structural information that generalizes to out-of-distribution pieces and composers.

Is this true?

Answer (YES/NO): YES